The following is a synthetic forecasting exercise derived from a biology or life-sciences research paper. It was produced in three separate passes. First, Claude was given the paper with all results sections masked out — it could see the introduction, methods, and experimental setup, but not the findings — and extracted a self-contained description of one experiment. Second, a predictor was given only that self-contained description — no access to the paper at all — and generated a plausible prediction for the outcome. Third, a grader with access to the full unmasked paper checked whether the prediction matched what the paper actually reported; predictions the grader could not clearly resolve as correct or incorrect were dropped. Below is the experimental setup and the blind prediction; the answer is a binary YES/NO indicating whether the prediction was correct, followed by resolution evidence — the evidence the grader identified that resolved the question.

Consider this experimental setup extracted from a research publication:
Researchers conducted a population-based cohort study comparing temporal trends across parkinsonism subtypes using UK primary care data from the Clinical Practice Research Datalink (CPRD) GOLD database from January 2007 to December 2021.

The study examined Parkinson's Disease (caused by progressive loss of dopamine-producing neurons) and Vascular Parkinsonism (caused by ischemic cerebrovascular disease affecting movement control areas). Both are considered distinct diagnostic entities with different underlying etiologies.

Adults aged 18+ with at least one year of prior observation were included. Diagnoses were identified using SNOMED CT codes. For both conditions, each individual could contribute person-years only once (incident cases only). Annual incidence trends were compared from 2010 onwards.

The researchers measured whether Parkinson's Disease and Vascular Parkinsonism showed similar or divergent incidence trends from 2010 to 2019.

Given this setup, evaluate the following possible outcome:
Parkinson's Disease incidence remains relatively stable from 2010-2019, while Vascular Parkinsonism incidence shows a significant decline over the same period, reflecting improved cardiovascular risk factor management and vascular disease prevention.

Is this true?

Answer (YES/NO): NO